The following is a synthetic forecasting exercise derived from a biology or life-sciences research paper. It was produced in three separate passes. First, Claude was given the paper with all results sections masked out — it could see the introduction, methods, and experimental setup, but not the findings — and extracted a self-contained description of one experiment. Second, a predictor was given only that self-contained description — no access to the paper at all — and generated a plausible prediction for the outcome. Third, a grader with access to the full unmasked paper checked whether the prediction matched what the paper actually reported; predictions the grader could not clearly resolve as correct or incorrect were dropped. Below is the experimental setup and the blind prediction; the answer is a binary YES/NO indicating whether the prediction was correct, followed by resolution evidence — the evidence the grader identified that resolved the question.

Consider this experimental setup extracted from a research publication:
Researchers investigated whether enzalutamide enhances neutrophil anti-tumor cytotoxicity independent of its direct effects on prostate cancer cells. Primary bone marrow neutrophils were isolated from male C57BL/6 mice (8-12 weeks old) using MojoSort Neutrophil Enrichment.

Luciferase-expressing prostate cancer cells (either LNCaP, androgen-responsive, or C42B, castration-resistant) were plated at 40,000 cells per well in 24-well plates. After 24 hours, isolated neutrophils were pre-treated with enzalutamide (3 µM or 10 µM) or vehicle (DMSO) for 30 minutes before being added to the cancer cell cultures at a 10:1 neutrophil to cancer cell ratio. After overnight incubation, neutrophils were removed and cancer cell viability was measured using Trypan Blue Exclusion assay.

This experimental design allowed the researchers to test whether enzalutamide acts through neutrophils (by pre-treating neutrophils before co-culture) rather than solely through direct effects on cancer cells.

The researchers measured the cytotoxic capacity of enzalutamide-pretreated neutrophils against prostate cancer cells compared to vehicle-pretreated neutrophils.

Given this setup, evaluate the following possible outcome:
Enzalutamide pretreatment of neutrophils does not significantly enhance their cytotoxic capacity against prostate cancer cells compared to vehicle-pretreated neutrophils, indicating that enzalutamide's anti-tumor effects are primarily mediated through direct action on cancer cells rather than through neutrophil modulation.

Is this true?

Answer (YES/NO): NO